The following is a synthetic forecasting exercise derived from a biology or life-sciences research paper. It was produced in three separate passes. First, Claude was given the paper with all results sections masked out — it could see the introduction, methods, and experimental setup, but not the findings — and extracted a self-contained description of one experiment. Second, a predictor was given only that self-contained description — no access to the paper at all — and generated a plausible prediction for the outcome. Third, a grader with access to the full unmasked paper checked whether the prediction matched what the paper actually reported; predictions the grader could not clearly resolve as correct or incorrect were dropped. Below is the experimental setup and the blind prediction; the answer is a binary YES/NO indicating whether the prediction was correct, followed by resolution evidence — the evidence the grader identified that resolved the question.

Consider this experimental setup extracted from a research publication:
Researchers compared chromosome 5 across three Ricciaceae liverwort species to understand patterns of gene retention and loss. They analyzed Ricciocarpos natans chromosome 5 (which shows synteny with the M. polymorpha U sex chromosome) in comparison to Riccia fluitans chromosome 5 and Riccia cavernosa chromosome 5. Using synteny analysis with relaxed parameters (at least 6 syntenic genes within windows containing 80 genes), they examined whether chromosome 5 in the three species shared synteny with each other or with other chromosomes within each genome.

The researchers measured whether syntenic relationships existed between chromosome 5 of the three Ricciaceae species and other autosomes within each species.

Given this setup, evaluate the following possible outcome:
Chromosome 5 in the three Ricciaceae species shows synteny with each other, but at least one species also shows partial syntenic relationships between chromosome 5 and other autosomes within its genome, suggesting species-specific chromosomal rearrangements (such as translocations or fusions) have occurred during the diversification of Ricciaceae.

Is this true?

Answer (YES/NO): YES